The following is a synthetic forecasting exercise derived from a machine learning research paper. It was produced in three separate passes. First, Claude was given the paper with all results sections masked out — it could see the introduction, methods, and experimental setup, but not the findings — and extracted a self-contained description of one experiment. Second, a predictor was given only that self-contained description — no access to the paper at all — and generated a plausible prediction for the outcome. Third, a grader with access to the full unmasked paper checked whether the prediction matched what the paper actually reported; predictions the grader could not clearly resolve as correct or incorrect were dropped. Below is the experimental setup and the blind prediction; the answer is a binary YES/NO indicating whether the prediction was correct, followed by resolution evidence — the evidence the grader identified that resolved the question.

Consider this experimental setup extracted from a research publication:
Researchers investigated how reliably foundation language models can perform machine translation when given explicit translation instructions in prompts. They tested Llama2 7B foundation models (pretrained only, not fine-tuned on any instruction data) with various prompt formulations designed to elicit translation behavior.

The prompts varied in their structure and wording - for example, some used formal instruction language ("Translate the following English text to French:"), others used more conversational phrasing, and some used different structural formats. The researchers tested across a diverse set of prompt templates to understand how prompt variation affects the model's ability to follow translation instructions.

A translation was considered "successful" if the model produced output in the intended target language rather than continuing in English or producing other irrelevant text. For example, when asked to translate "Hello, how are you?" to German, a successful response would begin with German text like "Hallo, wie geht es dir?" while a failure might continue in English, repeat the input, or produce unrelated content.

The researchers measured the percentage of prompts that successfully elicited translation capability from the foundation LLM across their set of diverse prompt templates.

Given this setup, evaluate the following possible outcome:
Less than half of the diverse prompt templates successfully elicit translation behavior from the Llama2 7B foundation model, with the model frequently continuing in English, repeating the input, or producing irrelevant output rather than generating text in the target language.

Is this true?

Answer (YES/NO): YES